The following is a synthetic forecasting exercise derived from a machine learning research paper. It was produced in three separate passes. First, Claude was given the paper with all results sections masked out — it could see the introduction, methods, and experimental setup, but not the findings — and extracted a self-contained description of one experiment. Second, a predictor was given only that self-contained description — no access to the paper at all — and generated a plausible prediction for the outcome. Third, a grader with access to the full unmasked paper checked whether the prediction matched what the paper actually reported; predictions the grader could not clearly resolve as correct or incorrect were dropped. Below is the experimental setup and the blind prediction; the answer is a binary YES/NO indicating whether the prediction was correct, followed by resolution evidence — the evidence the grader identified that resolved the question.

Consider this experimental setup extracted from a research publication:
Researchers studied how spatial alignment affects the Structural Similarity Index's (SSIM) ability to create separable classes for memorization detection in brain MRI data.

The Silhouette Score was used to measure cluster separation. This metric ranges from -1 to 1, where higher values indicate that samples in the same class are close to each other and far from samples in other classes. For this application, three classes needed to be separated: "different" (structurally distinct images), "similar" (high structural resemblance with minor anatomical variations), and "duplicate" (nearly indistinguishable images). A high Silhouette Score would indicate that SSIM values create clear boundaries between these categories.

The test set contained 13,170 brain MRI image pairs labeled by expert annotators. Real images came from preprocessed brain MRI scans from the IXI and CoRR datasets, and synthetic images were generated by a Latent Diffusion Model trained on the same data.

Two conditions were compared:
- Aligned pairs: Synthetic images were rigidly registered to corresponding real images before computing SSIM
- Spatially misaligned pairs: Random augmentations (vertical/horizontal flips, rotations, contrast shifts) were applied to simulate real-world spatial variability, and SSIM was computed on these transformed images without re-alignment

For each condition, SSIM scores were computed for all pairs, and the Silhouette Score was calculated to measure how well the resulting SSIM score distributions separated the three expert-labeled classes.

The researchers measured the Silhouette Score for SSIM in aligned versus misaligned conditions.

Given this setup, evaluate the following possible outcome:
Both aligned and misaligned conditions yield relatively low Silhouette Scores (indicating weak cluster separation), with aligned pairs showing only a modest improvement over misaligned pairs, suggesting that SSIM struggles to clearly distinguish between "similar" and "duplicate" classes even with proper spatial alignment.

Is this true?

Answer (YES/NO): NO